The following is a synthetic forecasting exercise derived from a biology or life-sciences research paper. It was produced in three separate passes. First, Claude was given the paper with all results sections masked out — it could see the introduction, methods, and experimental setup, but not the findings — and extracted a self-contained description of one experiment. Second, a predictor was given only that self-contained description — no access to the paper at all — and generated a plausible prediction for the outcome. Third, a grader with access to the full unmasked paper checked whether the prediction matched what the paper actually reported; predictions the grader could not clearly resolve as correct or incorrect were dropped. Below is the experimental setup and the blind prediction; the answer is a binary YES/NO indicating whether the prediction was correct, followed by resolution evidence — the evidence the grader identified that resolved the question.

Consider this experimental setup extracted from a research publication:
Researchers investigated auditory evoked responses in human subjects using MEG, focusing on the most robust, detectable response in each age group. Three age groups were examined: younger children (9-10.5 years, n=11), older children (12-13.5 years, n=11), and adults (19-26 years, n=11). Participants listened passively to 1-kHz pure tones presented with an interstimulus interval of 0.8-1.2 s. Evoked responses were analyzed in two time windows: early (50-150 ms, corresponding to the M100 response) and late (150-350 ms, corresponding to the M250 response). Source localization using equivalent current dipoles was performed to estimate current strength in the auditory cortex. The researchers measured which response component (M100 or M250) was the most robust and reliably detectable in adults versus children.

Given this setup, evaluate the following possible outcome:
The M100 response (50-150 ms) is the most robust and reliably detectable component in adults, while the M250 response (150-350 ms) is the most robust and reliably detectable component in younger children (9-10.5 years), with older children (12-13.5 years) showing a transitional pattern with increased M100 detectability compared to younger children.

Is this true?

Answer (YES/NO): NO